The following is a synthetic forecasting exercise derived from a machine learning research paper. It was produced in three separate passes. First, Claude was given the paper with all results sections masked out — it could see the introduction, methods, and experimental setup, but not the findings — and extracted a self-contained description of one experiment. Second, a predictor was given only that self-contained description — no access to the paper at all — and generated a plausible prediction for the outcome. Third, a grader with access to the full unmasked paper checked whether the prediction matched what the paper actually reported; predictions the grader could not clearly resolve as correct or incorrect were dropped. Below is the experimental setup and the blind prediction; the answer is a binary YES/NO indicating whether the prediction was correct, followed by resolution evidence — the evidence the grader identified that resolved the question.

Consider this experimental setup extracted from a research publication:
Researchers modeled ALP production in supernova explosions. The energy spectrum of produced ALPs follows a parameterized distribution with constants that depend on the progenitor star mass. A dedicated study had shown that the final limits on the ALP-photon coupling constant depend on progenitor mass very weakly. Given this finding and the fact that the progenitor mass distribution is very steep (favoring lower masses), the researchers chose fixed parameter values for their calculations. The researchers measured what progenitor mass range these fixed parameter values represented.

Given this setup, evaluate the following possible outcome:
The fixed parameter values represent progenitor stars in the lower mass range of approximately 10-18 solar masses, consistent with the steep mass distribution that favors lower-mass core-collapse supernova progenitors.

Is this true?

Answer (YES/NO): NO